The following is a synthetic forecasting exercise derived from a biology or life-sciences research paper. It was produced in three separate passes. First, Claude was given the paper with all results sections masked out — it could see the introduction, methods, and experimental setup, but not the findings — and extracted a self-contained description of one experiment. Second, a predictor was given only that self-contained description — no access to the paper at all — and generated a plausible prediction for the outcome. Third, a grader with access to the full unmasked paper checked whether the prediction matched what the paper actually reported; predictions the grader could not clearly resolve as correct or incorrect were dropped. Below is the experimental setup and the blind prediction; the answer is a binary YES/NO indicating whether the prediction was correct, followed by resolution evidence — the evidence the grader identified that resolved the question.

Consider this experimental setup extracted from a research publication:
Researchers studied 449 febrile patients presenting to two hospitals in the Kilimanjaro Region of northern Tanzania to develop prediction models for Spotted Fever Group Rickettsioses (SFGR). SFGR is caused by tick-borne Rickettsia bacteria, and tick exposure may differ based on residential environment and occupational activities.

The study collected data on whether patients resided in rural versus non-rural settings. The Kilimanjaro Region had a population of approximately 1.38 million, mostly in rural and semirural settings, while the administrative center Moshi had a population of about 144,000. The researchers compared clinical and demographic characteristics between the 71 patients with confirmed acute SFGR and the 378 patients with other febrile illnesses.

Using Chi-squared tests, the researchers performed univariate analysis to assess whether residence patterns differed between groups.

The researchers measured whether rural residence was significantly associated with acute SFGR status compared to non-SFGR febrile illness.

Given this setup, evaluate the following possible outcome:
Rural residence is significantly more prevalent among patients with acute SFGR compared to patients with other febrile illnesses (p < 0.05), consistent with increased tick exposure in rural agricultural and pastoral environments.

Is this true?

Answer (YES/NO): YES